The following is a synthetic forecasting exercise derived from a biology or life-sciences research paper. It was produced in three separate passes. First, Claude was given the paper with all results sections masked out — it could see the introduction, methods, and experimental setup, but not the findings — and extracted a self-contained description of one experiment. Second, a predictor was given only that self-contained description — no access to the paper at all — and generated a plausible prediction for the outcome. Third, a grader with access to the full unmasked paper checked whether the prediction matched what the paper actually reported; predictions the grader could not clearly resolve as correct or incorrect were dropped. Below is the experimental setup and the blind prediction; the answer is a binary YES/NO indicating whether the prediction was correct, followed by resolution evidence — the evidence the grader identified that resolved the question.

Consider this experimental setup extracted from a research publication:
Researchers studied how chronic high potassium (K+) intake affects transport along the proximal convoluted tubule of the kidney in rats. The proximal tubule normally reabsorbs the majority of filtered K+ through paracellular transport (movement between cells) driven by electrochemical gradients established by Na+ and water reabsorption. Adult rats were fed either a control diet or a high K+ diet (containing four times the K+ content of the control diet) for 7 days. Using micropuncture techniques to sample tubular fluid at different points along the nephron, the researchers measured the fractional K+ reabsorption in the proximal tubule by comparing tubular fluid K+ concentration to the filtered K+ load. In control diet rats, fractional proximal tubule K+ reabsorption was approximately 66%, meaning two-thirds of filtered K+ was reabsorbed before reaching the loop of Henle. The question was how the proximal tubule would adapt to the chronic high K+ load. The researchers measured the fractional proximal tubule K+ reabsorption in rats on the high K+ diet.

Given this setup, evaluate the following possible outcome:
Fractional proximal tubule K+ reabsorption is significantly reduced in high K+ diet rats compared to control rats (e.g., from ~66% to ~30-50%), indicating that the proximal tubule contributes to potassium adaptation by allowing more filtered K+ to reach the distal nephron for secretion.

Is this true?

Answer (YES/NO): YES